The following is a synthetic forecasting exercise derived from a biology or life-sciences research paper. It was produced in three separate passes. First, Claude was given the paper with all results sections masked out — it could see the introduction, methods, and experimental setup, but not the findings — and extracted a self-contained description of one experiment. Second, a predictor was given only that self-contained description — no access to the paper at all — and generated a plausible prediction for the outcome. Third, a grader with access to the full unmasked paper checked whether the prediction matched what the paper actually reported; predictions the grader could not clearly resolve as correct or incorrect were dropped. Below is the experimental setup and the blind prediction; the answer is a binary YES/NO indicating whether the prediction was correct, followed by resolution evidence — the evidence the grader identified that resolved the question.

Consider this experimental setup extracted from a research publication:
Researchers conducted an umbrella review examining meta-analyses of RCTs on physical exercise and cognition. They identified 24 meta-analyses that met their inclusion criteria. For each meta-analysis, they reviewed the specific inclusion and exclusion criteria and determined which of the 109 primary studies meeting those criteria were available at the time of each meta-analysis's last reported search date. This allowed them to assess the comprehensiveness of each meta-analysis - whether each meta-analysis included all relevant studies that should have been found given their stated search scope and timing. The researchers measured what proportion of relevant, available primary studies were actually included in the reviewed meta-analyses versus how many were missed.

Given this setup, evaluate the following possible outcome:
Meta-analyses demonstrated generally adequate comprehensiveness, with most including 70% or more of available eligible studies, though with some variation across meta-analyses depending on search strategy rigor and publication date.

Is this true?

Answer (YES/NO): NO